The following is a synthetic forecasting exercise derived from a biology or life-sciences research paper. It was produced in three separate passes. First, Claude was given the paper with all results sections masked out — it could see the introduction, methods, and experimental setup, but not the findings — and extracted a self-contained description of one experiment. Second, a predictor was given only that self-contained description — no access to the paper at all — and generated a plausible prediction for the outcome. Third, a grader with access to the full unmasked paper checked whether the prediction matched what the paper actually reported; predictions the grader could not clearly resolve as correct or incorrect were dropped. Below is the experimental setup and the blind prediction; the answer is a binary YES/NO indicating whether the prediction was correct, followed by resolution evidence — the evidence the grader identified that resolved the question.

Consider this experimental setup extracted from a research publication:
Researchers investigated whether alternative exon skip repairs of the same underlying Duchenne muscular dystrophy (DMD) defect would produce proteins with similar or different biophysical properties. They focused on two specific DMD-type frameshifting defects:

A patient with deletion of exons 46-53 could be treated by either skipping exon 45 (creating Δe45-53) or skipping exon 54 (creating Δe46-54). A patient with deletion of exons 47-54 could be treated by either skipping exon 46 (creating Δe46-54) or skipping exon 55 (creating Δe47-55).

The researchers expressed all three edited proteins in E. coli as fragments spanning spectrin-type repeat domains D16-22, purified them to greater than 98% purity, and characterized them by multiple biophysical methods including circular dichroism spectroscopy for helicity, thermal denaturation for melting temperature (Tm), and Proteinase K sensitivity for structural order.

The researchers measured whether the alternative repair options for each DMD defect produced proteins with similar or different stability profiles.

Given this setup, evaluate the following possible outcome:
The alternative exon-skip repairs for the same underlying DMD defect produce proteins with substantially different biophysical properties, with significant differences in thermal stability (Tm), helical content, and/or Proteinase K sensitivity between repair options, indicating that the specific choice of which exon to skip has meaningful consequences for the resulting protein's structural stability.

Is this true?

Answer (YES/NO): YES